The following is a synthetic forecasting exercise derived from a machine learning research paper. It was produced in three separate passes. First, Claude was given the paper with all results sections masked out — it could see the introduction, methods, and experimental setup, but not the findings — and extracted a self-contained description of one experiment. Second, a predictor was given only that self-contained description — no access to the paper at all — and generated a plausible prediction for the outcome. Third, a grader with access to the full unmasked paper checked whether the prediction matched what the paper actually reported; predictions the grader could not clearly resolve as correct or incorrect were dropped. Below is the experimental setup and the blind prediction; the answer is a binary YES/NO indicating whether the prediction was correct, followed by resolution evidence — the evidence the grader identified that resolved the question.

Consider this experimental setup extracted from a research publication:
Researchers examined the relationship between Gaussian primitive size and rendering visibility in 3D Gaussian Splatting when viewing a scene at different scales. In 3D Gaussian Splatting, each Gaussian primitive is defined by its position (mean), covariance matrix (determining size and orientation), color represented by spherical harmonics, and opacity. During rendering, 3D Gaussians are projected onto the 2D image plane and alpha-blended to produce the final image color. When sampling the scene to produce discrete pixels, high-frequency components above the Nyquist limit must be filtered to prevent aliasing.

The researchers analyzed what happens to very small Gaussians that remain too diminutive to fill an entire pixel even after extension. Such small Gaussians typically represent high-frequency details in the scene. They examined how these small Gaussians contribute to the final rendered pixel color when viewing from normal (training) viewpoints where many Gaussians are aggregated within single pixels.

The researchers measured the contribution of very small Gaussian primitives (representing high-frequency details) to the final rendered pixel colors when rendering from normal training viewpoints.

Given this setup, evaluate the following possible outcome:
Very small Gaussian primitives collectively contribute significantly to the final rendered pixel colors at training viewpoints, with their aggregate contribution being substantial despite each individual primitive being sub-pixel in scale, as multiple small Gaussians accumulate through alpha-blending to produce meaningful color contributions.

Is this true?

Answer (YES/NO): NO